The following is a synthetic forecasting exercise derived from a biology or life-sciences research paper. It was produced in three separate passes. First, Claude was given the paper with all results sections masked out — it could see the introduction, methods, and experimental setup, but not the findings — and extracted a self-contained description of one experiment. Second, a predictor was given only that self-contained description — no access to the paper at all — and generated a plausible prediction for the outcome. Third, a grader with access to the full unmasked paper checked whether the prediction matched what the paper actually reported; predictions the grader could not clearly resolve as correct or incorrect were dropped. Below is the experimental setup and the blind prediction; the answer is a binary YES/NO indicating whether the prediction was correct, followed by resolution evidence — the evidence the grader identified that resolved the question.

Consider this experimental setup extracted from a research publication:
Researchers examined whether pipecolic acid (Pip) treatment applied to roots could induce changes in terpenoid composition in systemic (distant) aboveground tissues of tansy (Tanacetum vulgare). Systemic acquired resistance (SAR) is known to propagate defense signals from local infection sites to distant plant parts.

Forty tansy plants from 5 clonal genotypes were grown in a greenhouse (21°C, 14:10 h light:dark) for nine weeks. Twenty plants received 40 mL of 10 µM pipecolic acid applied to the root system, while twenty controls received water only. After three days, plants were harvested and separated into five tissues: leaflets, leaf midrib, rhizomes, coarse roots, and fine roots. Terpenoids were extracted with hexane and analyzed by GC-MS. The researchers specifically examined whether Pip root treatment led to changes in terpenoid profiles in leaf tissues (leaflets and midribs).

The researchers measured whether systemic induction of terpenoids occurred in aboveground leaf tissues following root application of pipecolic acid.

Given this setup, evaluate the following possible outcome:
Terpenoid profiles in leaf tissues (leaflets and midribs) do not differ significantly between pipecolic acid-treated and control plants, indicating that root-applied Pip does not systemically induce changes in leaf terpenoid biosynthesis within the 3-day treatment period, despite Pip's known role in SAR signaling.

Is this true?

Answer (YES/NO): NO